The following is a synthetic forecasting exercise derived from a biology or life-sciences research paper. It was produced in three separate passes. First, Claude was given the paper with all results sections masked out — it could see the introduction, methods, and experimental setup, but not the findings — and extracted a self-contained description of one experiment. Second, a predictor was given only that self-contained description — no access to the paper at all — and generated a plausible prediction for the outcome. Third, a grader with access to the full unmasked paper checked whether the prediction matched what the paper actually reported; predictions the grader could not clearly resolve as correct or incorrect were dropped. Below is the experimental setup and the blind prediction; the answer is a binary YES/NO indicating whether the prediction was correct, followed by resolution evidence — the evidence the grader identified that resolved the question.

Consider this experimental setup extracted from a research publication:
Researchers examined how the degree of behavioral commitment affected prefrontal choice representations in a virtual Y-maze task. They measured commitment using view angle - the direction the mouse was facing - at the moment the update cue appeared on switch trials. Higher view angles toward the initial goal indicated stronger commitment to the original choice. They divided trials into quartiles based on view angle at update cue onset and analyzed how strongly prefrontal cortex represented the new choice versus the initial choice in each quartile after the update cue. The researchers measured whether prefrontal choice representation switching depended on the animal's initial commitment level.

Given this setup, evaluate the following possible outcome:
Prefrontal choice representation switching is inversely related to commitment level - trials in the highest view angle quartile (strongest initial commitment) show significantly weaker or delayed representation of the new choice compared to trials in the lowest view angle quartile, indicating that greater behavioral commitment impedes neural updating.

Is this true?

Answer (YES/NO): NO